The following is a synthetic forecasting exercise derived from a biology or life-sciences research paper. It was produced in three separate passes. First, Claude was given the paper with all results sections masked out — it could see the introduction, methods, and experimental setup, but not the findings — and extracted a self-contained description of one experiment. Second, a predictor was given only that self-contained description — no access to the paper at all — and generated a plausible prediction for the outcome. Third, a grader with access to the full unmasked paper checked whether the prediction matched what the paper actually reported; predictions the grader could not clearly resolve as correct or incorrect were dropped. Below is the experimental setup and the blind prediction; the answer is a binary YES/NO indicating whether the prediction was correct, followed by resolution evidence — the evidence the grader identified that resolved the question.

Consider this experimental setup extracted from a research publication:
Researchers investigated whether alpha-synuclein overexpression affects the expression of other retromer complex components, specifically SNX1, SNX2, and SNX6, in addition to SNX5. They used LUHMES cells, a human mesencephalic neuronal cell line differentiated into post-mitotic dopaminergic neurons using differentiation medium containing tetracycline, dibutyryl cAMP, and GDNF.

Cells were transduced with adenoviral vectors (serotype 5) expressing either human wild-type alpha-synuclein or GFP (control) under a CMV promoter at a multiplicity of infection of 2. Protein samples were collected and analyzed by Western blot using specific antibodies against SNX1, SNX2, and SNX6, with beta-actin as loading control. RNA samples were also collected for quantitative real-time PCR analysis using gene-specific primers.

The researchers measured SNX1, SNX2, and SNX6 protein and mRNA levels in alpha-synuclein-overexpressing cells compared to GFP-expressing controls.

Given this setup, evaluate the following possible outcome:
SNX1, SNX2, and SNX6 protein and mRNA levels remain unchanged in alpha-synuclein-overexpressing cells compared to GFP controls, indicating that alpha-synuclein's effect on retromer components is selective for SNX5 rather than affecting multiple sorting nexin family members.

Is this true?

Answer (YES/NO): NO